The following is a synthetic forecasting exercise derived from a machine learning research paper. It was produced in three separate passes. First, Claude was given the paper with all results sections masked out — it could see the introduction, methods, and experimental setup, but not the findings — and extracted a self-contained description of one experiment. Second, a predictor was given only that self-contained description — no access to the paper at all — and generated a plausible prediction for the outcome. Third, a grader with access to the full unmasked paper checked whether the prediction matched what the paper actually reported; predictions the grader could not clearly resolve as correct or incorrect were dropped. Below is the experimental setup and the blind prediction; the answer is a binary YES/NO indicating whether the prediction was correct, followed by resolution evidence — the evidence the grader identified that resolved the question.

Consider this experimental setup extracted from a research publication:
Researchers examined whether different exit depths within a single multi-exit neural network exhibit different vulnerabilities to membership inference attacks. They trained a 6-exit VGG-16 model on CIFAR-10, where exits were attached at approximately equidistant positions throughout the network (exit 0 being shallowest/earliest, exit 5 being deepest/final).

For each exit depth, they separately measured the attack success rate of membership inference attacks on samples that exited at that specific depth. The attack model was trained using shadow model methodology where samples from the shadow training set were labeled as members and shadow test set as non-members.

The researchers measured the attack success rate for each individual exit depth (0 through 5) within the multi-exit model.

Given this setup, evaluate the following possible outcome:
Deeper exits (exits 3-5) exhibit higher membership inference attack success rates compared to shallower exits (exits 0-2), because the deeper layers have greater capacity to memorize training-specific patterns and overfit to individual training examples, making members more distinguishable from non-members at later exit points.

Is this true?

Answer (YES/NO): YES